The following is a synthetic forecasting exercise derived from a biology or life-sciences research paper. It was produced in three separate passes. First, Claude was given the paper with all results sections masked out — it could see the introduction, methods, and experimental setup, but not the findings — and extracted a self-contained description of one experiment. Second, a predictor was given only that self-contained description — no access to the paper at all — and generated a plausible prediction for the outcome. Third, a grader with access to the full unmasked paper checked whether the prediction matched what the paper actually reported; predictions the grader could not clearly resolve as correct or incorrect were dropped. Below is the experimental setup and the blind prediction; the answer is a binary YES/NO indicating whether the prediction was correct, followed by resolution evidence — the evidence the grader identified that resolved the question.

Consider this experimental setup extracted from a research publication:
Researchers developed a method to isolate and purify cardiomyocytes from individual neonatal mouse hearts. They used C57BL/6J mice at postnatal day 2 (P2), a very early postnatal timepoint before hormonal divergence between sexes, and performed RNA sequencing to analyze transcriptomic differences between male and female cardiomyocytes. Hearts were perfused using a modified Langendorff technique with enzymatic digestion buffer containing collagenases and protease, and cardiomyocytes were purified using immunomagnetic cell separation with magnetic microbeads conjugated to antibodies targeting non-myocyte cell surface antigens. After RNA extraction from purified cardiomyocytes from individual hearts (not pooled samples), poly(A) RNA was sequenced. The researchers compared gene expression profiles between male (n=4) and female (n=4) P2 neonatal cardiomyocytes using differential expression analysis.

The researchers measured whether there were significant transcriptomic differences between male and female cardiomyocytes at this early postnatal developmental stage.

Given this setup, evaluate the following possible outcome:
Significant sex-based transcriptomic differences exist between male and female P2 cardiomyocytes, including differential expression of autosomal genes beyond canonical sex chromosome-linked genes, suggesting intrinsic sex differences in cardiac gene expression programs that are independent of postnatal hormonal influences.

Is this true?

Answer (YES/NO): NO